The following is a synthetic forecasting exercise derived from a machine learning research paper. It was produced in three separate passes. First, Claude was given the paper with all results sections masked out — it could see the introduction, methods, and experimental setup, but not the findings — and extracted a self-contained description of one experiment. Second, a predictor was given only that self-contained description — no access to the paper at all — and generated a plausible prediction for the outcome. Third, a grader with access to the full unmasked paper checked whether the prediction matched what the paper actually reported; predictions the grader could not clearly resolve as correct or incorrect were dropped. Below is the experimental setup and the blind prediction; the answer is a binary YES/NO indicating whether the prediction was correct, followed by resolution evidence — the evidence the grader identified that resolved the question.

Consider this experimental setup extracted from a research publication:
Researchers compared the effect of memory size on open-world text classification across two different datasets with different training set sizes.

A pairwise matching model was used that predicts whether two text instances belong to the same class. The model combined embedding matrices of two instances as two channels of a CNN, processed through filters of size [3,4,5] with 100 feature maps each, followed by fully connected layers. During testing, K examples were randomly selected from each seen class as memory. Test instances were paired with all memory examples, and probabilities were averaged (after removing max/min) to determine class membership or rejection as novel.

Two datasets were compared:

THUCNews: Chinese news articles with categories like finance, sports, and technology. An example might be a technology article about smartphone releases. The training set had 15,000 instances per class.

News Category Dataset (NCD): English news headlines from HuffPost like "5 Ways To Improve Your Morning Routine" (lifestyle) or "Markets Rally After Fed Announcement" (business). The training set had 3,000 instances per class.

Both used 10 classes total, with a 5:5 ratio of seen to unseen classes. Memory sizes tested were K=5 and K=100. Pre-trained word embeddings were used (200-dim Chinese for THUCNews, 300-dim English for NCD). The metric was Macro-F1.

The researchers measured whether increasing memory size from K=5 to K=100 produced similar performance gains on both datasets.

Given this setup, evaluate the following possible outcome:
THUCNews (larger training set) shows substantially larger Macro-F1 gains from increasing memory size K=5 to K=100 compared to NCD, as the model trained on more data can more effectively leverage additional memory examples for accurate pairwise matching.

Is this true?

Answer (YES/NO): NO